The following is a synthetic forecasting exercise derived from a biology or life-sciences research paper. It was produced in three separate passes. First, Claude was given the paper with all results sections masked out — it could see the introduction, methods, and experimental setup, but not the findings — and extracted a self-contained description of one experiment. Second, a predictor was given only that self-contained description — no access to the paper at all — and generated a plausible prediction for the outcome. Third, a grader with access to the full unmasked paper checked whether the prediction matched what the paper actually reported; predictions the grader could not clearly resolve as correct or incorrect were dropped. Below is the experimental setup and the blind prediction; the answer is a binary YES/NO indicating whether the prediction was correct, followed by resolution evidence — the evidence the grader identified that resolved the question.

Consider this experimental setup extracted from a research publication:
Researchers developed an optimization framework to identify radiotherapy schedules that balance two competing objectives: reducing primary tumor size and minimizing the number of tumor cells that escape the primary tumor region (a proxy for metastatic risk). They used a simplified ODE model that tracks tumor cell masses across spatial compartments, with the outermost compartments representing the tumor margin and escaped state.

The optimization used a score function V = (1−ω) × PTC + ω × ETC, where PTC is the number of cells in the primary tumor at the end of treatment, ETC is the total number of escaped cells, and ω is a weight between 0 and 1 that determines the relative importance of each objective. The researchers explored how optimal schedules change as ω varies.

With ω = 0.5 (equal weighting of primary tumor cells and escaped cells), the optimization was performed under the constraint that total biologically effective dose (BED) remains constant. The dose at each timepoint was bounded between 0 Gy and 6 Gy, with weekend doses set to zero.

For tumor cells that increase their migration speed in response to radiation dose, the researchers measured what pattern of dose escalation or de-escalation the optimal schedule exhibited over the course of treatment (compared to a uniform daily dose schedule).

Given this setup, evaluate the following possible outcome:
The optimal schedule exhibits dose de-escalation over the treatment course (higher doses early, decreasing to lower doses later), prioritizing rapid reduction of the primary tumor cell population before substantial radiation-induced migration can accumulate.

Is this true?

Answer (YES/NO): YES